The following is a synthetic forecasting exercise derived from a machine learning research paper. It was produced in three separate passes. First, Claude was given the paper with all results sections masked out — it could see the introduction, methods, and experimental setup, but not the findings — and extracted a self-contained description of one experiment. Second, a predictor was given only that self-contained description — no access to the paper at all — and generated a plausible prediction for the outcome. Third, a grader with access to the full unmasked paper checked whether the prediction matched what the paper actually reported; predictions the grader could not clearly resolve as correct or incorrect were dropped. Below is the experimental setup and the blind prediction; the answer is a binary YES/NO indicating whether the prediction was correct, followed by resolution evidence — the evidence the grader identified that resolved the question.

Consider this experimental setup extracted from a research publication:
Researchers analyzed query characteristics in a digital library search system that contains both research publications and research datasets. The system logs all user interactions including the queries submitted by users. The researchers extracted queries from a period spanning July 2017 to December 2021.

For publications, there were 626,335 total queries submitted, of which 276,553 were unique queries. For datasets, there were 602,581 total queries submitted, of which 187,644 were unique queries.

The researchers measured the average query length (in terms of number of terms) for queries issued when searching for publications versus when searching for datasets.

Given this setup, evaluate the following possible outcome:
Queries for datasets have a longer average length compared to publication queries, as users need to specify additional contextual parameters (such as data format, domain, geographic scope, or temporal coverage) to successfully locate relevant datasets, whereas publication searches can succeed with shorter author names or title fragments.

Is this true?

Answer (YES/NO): YES